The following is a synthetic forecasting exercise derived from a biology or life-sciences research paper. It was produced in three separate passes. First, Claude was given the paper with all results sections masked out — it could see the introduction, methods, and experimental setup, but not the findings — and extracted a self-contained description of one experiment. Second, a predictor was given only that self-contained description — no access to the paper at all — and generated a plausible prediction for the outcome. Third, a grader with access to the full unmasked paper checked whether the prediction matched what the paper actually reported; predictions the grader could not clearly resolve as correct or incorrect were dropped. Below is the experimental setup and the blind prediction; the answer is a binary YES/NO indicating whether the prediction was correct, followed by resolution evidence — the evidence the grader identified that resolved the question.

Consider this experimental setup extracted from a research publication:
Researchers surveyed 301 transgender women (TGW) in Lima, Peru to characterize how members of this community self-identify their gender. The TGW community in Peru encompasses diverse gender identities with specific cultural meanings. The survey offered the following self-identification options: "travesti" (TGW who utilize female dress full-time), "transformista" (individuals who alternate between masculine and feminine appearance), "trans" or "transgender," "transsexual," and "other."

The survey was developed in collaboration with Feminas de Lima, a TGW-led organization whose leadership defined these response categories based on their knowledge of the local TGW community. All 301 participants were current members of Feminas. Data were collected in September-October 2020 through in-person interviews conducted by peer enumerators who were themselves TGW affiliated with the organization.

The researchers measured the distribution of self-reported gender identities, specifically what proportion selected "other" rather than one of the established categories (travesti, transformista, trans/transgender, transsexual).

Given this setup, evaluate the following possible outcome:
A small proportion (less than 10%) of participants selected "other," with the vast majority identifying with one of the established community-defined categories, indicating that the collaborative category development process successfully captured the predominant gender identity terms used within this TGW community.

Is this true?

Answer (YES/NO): YES